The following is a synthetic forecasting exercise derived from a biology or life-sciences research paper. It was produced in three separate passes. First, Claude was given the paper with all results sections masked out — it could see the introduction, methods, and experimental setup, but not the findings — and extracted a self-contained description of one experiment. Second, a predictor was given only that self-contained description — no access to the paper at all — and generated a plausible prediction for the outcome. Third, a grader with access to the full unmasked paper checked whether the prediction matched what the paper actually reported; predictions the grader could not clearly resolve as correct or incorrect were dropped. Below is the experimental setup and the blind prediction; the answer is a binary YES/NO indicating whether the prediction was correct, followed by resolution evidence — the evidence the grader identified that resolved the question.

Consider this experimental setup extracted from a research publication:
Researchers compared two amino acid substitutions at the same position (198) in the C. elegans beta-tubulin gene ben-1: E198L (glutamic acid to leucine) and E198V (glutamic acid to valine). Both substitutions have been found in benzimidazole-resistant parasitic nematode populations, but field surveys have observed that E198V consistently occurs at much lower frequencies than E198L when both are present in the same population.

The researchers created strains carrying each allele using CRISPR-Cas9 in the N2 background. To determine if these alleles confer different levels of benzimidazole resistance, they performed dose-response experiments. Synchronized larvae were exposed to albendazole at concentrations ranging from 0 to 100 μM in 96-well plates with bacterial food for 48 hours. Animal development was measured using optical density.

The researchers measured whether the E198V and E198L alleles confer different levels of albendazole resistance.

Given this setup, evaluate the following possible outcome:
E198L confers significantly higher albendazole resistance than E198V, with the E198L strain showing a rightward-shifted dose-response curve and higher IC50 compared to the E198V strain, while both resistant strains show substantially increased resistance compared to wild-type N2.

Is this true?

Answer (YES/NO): NO